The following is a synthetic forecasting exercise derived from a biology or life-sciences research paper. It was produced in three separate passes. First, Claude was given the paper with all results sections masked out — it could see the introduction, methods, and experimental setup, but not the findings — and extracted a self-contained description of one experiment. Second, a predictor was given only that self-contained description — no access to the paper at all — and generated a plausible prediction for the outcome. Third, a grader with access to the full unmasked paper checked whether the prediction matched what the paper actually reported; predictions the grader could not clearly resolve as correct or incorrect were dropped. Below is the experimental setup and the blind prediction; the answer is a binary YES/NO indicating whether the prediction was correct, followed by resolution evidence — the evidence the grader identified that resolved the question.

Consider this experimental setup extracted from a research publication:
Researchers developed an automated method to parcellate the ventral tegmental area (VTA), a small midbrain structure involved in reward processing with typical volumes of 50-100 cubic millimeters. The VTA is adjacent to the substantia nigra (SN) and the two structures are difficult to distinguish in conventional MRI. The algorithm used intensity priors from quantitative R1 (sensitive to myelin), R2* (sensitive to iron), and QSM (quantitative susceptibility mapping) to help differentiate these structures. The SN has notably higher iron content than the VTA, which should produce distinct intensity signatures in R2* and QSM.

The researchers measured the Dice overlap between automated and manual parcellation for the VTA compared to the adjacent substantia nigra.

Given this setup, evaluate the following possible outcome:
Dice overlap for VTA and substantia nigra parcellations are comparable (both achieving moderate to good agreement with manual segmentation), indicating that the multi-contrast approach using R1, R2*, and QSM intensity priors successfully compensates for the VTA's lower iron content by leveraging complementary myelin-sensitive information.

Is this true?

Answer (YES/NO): YES